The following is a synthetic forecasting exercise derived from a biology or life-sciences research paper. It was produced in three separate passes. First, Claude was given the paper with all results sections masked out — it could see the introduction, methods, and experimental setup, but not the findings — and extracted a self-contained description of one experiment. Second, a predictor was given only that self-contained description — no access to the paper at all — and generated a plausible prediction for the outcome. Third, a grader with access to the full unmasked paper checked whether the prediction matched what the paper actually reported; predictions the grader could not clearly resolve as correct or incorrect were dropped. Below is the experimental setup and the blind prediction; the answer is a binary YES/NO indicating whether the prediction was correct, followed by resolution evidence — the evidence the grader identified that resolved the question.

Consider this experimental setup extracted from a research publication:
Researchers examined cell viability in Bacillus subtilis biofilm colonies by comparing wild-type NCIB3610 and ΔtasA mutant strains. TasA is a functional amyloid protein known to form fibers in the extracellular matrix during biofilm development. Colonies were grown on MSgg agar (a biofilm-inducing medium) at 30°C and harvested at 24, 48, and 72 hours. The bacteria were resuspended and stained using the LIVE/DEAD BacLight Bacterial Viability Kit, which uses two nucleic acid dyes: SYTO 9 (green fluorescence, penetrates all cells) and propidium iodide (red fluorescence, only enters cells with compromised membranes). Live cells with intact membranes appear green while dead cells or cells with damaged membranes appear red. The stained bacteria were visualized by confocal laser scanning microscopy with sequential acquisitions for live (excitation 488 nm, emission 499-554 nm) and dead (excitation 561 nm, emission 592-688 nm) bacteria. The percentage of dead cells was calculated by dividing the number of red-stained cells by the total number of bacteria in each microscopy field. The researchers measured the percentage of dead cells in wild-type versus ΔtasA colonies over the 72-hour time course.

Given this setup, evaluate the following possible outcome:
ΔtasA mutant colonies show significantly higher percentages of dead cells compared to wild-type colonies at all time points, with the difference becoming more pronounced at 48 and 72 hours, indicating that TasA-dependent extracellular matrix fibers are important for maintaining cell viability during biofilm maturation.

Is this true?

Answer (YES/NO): NO